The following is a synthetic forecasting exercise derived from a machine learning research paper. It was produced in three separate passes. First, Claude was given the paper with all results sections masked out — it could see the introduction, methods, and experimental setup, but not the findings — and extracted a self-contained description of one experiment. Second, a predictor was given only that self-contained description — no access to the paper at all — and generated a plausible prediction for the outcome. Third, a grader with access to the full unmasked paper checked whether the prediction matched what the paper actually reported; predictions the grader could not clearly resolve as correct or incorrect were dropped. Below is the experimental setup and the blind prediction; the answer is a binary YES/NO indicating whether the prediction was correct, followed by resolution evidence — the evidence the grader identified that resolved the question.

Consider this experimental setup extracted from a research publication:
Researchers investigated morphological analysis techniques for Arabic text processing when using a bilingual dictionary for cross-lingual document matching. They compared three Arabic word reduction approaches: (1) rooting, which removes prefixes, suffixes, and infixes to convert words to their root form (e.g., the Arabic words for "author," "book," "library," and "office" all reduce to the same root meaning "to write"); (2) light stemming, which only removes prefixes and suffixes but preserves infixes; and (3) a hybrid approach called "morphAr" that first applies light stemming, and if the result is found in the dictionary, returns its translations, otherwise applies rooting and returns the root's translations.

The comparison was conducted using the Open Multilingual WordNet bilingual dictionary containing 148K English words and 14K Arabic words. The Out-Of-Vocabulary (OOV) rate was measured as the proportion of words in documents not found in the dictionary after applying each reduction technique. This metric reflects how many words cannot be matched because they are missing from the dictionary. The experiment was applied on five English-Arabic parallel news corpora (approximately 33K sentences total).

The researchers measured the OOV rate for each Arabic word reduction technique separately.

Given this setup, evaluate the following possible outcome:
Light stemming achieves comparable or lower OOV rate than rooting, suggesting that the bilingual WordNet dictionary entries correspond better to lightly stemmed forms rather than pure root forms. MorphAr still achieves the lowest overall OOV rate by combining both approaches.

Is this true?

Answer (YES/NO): NO